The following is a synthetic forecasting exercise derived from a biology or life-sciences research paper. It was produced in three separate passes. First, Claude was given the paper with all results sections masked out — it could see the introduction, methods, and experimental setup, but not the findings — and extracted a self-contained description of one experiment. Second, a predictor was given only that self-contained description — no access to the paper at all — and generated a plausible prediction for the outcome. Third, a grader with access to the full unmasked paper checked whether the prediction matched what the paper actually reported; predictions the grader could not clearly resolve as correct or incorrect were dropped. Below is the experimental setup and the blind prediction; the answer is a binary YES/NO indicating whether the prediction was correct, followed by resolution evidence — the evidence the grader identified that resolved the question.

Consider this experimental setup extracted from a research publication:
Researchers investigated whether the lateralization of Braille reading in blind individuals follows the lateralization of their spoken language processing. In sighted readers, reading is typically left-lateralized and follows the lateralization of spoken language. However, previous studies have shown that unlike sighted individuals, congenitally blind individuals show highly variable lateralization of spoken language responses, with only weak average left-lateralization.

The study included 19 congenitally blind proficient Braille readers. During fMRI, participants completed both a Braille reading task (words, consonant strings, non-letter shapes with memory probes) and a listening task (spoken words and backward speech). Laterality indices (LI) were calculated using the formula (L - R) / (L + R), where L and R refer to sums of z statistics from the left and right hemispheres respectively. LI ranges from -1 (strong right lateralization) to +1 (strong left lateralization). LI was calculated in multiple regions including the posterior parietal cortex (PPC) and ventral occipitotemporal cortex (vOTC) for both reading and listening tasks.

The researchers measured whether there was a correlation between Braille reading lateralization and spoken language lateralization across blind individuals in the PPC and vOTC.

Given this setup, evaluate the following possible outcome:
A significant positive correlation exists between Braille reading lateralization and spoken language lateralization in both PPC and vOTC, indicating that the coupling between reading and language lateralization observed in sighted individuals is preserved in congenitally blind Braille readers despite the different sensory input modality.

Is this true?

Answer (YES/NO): YES